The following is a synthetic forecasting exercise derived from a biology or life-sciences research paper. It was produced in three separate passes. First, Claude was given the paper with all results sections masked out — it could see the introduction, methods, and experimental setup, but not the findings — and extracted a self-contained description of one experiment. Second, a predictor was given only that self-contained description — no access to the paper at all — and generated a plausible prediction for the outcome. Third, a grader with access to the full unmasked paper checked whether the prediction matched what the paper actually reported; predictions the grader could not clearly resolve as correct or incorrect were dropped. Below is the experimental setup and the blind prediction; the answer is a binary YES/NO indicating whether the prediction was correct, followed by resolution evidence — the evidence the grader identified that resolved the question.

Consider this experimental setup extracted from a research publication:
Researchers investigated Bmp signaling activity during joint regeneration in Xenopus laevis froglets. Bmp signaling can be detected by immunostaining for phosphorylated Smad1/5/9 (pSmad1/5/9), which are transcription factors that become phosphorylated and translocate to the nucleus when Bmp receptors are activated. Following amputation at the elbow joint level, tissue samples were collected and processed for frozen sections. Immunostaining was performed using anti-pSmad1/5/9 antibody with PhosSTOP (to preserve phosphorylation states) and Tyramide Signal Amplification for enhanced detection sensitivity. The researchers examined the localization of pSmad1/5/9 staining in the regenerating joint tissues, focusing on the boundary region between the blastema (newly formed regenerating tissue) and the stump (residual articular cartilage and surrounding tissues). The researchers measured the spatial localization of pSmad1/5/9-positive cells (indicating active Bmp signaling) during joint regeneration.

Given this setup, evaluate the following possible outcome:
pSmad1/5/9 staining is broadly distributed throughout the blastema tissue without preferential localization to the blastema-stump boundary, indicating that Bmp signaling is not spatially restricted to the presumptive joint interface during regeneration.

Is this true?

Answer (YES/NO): NO